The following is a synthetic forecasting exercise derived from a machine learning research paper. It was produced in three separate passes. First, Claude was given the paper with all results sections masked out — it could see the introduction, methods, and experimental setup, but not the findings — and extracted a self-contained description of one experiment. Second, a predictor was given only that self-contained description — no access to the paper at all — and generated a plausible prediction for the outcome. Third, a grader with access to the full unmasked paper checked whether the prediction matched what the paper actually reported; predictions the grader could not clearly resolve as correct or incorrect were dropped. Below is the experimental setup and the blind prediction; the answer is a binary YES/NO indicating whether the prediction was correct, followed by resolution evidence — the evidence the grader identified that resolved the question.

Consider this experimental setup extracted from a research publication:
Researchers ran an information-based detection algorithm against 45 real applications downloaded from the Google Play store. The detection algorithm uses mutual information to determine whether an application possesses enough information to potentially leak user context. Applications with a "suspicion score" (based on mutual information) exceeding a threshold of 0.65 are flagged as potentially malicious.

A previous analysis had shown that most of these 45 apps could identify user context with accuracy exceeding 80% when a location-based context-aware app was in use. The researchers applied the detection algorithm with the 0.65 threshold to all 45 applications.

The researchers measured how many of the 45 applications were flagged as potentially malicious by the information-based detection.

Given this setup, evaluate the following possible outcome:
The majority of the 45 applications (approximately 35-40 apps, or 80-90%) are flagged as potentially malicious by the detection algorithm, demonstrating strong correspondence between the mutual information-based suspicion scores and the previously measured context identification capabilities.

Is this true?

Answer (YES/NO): NO